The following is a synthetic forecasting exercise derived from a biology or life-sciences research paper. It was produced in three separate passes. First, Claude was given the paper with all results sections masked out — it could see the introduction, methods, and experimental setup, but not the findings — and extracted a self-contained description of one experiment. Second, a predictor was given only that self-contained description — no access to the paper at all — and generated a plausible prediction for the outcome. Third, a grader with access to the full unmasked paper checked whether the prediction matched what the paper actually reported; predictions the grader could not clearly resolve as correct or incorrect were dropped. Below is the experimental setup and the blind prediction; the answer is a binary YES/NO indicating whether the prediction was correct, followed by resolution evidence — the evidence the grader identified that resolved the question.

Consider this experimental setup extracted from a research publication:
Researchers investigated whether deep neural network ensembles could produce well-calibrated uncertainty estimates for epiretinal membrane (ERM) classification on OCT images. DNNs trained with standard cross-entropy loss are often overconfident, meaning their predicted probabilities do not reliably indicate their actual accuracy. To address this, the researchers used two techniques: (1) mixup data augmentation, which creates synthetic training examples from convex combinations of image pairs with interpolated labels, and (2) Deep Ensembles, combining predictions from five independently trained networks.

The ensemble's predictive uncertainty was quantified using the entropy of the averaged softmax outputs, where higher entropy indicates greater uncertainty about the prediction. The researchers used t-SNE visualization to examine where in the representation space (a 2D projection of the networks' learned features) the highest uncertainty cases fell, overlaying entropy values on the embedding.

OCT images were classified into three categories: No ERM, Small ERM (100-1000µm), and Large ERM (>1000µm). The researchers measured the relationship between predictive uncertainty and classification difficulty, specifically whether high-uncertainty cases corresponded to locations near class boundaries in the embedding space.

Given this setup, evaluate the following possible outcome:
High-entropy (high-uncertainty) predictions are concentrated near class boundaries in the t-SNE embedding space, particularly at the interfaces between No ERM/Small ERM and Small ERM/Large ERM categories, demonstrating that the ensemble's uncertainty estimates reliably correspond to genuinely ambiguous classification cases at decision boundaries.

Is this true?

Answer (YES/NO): YES